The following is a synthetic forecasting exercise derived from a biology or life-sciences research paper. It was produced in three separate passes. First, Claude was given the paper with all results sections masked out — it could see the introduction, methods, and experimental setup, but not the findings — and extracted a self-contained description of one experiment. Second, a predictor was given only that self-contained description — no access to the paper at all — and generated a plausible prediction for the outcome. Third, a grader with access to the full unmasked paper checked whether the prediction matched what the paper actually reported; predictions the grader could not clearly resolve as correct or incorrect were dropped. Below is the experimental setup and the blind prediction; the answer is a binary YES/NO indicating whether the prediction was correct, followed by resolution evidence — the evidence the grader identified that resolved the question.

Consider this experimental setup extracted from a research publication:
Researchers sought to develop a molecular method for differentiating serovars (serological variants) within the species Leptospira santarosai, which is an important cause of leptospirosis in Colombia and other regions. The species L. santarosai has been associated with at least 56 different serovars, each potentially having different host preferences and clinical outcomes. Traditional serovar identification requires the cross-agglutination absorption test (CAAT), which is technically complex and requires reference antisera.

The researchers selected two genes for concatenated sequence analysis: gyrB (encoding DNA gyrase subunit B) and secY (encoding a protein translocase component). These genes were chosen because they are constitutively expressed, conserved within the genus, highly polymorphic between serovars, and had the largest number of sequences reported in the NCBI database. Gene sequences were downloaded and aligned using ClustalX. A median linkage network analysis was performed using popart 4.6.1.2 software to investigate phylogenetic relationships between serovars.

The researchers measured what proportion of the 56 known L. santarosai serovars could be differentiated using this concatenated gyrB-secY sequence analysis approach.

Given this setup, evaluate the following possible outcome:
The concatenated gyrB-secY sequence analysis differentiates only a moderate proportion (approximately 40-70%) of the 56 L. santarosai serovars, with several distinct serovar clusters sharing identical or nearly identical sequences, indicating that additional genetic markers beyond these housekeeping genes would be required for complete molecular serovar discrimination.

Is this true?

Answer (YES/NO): YES